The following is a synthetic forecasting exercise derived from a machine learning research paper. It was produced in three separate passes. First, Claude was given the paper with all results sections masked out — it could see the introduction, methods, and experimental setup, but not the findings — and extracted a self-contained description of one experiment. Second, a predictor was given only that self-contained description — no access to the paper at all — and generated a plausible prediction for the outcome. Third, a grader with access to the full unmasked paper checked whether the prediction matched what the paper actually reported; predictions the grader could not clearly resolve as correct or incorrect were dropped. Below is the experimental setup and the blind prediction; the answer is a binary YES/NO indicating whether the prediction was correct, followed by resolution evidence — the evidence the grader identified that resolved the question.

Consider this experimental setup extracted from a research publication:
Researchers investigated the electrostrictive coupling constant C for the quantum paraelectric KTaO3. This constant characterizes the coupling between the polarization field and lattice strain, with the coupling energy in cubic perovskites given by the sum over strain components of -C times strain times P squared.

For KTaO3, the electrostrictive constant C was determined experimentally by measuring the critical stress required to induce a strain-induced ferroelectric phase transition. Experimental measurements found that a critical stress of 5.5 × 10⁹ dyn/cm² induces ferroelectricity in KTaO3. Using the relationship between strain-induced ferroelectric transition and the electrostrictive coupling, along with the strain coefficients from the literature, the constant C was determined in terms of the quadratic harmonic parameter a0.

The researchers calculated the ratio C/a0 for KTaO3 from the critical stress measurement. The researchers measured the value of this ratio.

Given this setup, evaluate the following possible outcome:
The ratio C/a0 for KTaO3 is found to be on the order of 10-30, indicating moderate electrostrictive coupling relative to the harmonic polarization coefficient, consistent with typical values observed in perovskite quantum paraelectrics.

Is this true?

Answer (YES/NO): YES